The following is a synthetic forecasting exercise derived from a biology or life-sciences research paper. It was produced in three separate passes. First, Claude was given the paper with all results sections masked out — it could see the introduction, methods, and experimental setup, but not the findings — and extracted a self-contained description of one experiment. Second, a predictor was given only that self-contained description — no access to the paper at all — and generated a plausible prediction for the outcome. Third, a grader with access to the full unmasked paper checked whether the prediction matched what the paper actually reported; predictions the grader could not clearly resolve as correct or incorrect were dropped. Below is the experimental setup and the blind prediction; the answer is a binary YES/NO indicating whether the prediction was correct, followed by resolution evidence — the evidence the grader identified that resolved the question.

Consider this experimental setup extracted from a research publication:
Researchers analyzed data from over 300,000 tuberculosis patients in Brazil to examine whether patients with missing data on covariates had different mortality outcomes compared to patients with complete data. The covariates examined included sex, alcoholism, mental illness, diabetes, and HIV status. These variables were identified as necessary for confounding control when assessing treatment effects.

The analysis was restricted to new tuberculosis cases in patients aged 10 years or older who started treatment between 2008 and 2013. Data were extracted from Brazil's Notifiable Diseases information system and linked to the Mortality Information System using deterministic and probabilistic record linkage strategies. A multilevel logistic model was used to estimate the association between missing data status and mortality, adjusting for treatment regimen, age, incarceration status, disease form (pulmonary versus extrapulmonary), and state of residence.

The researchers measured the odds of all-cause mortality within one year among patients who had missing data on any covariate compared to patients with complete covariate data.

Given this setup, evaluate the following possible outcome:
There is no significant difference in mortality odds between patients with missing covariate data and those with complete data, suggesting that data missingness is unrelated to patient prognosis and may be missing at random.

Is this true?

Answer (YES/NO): NO